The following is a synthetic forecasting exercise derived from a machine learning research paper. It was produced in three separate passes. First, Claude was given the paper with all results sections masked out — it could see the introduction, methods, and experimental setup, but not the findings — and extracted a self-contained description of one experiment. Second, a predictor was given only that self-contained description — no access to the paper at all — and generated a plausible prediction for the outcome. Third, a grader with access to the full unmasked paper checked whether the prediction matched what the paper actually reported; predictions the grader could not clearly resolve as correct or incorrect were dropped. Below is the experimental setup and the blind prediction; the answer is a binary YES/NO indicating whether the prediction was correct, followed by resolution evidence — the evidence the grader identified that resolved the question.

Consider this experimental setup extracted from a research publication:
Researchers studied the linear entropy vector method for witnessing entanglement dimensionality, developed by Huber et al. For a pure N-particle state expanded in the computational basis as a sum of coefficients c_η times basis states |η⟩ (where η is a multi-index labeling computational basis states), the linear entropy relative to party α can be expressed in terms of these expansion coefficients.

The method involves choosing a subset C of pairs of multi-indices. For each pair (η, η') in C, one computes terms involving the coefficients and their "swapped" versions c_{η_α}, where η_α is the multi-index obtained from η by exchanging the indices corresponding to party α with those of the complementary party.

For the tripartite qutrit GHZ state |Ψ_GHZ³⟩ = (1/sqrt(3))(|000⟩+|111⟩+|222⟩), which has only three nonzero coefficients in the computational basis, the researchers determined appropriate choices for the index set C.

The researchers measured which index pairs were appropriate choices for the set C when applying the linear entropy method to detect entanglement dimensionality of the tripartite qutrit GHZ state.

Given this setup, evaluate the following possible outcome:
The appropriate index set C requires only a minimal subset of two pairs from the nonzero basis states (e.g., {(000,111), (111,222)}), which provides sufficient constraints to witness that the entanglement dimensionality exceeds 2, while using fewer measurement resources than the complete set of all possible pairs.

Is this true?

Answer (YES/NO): NO